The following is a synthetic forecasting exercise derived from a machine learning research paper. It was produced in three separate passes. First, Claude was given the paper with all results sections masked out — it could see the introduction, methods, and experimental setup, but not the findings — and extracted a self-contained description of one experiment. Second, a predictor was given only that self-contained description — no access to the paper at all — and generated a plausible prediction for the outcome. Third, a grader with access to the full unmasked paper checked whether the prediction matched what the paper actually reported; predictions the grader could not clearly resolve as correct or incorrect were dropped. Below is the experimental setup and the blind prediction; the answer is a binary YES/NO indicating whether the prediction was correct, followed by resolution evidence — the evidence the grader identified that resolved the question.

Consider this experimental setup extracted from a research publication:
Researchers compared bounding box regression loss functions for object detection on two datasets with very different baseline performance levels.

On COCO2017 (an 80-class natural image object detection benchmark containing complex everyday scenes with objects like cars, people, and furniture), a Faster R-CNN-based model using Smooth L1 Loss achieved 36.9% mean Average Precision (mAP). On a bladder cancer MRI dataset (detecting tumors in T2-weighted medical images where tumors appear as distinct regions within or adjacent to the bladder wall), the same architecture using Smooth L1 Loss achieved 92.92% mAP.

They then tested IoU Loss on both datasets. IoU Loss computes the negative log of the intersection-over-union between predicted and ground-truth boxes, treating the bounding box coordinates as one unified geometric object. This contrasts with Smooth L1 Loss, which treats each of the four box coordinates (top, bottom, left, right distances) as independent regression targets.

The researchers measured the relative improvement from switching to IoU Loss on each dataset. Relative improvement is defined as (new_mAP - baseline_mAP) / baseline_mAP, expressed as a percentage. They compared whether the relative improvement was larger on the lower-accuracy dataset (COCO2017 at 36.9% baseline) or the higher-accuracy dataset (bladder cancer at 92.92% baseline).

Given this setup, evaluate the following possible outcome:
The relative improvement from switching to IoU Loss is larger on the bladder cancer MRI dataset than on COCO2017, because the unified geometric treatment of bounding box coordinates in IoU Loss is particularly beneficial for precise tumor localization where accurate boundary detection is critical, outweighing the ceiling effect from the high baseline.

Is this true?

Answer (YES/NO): NO